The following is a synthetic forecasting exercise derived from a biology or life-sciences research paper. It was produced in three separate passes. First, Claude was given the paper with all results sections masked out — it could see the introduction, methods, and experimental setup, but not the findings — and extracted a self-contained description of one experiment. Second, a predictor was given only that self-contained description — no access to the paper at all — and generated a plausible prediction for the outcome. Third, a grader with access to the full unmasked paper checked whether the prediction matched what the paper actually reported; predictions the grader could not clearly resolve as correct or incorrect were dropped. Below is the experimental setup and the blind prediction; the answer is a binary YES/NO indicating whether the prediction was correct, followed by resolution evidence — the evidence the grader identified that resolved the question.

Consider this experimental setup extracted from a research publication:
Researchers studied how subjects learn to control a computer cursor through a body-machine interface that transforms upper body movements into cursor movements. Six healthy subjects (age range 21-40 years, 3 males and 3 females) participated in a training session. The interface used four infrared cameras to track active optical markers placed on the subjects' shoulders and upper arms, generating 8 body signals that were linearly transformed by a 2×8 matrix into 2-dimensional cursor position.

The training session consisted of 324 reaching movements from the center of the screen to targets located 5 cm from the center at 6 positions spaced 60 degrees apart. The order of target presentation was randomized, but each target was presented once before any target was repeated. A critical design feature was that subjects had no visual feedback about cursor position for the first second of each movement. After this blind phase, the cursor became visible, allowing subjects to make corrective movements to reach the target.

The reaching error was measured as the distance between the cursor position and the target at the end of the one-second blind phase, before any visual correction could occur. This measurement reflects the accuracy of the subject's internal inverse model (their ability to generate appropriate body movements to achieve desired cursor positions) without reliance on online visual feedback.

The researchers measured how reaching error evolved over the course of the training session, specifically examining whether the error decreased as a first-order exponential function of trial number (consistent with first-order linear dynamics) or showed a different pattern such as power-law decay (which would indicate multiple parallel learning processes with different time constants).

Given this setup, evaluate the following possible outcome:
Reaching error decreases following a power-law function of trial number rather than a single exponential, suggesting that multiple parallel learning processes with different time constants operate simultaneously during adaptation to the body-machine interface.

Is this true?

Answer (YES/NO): NO